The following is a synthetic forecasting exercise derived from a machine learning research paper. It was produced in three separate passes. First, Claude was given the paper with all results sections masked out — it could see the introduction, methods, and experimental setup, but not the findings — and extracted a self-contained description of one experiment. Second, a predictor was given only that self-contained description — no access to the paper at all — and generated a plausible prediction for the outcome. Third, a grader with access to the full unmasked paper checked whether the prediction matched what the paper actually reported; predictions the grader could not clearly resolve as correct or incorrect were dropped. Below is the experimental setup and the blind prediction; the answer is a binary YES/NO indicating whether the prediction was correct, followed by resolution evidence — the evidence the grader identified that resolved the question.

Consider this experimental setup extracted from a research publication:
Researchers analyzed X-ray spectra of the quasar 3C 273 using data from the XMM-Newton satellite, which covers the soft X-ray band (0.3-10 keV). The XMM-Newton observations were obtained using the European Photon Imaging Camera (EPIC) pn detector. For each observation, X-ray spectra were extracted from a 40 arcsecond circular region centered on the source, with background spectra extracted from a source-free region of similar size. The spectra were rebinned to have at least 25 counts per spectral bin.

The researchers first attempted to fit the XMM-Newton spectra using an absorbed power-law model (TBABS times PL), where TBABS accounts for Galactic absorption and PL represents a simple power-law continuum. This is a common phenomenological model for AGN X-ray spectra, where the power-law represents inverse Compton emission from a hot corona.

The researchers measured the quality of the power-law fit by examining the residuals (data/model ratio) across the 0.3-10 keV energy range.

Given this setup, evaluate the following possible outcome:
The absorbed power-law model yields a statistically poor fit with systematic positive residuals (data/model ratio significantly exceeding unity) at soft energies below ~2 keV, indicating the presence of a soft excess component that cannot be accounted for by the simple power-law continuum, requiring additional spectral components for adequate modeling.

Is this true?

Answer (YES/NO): YES